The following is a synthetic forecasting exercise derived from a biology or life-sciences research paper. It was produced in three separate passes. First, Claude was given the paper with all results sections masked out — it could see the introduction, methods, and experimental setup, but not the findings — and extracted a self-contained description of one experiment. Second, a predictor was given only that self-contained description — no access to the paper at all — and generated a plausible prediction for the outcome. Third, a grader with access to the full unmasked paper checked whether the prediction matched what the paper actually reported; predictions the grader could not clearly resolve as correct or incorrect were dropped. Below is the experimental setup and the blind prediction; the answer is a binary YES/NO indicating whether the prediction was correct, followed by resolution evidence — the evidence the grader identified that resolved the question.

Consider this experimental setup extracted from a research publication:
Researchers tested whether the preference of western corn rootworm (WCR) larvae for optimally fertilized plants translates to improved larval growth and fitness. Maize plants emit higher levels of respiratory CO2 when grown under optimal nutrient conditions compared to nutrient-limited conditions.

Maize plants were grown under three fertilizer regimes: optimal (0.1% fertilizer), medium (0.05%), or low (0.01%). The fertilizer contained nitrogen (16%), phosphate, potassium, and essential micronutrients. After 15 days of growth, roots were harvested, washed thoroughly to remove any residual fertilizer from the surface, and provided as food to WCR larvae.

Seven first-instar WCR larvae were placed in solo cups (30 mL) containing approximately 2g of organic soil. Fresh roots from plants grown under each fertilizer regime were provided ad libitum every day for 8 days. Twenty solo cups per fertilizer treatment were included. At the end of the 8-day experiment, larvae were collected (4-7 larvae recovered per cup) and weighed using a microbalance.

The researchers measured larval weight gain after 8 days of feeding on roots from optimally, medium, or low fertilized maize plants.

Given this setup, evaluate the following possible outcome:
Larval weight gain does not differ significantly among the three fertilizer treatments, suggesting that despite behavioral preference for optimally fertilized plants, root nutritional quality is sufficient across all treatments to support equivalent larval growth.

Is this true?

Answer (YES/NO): NO